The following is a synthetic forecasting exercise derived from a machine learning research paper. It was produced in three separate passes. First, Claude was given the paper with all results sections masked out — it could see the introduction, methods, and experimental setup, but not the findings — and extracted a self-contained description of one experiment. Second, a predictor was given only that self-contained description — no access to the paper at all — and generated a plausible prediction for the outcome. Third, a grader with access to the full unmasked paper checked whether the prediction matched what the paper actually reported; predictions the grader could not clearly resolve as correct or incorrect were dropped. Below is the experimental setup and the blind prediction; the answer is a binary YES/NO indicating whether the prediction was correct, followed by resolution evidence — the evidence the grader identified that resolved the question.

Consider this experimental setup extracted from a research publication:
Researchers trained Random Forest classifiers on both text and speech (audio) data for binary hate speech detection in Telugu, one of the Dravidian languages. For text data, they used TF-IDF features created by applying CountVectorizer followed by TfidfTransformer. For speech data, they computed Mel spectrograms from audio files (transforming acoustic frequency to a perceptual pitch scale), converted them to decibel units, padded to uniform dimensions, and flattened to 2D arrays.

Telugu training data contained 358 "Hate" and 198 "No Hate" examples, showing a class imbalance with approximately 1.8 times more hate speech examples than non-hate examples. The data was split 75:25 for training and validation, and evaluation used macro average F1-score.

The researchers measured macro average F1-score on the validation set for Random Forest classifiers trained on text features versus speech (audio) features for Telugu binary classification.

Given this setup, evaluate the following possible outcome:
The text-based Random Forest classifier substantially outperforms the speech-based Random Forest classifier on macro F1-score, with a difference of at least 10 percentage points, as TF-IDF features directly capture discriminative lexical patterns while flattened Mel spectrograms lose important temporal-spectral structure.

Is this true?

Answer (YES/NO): NO